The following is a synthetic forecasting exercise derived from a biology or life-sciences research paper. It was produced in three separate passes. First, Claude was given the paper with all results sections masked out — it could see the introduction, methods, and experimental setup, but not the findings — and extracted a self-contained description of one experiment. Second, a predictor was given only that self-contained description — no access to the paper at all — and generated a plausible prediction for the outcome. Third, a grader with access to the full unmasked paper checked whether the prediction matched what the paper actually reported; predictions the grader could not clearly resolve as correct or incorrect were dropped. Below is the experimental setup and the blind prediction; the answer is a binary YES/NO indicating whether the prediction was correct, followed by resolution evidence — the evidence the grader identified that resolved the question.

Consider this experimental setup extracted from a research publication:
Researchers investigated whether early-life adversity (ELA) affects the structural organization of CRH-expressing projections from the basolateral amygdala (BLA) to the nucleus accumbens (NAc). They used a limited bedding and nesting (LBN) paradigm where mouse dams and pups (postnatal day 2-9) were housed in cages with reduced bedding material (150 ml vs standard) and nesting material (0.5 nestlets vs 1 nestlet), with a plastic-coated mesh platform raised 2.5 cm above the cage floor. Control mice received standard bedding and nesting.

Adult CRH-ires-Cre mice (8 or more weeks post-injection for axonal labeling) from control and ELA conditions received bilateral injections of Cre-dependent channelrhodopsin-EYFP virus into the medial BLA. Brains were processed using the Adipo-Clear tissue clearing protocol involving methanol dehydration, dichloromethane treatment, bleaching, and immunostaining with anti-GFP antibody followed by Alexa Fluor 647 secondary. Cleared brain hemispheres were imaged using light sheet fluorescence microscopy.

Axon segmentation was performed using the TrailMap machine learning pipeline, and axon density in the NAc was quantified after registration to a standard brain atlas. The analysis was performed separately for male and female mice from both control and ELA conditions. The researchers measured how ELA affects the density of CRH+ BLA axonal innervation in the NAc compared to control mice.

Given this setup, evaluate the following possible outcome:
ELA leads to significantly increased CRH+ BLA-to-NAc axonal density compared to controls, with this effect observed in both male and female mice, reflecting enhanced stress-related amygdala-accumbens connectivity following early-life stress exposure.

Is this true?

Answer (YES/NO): NO